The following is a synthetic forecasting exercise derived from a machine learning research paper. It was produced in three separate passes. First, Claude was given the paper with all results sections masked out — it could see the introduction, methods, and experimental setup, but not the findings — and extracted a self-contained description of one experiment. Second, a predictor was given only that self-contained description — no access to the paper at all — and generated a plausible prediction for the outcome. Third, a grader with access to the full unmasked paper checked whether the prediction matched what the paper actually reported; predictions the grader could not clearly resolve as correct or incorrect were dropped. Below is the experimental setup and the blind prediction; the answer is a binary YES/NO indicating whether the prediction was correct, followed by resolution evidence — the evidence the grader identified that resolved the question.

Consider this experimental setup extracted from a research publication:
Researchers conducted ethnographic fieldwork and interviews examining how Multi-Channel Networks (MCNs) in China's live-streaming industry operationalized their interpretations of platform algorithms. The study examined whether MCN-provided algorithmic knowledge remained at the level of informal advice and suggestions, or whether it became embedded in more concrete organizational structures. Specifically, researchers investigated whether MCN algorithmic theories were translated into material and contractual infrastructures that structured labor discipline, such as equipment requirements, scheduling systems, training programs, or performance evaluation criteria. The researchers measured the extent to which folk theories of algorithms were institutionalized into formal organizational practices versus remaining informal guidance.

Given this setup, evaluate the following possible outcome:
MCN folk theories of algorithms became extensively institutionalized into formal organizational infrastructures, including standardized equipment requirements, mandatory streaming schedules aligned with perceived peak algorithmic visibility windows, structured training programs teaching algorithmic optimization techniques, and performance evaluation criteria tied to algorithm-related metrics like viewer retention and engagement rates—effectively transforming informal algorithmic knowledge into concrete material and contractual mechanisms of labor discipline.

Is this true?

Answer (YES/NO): YES